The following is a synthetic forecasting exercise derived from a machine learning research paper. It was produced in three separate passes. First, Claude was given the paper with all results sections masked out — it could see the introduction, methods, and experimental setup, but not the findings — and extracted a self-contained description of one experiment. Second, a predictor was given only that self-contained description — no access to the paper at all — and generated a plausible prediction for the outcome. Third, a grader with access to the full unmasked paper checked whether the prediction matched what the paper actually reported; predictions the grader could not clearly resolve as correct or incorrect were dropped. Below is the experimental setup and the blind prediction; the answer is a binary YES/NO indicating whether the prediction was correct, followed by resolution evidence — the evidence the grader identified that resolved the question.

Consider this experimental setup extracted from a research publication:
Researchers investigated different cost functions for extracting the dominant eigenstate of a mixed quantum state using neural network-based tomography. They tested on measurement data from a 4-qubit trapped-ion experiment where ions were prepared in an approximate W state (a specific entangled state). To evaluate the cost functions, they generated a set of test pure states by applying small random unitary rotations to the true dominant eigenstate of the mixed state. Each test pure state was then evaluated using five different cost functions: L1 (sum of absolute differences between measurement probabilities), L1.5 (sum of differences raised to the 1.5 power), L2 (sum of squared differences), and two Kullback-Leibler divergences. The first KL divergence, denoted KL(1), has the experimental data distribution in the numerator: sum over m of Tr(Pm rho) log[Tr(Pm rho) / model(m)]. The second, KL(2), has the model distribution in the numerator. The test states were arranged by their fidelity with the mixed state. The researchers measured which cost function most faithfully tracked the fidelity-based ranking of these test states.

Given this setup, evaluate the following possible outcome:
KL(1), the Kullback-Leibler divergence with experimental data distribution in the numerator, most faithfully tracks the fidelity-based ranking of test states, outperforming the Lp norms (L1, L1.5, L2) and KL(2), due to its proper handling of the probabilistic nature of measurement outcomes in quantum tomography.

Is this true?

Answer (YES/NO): NO